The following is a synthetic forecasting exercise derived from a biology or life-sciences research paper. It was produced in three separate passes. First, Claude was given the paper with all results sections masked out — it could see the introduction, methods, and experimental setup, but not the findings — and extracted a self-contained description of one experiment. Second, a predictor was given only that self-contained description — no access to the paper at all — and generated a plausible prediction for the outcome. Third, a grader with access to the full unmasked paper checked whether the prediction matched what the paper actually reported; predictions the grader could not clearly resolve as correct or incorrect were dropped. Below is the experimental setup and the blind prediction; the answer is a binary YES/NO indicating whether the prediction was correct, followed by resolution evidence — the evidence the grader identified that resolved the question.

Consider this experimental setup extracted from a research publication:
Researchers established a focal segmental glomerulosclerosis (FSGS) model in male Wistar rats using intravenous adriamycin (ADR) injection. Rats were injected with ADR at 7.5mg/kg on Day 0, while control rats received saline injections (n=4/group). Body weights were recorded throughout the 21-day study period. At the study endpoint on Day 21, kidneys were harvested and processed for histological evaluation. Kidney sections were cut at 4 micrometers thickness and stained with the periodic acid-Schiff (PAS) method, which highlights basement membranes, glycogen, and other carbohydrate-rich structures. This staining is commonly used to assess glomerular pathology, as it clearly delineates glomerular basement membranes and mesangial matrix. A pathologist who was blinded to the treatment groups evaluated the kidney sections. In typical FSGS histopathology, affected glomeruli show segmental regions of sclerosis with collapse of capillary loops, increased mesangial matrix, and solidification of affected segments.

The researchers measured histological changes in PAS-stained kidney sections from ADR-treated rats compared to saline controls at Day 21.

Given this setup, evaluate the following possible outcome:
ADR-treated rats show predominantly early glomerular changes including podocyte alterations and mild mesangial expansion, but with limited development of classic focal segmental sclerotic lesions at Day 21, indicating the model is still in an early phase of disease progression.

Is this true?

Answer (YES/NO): NO